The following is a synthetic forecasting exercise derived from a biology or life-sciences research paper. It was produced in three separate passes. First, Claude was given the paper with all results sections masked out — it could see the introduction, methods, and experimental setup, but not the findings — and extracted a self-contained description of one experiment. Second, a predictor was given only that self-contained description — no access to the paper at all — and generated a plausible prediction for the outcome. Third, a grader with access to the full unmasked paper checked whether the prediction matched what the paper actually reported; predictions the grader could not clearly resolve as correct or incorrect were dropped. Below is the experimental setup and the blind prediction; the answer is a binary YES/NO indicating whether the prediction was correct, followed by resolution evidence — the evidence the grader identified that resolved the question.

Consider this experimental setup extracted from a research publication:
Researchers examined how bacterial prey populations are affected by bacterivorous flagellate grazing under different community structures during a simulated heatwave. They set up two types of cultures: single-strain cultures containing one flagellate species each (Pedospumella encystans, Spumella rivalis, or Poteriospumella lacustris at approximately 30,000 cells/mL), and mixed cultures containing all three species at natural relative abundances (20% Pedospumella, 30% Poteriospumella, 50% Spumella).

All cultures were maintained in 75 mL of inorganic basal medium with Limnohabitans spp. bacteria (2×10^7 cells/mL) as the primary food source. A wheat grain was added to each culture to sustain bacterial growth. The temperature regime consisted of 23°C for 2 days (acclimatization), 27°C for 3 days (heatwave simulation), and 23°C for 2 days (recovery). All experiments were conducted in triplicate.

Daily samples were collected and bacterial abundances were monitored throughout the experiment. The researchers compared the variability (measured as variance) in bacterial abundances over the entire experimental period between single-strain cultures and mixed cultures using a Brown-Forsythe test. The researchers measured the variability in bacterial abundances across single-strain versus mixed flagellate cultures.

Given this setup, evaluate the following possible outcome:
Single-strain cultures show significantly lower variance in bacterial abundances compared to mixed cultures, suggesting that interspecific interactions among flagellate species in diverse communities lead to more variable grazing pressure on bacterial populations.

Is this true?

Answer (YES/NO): NO